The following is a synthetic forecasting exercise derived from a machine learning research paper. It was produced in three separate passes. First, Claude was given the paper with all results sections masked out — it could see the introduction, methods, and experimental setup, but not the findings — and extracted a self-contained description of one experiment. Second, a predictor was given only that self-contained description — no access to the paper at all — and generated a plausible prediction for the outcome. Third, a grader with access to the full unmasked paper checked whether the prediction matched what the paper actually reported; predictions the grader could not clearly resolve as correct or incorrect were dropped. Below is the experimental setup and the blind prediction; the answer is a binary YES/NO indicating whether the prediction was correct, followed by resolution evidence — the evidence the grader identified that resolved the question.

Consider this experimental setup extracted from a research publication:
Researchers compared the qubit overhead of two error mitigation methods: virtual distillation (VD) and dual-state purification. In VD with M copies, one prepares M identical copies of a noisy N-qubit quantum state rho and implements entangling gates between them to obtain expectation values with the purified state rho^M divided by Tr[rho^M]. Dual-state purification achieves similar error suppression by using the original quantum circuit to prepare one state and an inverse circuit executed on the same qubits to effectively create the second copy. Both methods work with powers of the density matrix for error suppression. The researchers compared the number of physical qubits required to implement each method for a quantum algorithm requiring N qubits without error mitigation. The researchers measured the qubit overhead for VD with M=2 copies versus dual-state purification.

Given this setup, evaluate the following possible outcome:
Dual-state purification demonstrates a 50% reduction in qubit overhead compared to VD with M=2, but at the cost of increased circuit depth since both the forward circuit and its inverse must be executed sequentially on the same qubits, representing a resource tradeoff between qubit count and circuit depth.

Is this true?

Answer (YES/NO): NO